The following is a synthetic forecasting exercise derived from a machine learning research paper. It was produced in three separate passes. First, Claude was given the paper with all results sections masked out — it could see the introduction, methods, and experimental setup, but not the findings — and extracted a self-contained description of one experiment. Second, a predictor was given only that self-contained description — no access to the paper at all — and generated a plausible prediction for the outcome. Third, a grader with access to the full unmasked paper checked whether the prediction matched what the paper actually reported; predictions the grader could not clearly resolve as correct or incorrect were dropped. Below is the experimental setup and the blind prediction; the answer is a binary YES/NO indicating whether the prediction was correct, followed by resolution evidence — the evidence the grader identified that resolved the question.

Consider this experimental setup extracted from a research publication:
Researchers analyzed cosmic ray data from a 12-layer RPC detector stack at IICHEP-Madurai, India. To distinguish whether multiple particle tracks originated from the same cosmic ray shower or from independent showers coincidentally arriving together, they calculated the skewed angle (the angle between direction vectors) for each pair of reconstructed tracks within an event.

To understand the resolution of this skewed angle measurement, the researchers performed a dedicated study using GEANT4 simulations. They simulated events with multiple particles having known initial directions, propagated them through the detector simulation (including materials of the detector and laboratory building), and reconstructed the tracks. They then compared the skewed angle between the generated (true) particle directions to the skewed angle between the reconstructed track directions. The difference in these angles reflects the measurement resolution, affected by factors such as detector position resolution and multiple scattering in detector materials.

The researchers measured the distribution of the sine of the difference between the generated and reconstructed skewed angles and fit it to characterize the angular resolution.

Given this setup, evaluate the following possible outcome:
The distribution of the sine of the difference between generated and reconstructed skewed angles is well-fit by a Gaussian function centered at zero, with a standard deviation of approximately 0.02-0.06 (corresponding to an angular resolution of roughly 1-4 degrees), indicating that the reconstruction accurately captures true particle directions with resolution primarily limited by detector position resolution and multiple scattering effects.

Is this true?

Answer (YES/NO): NO